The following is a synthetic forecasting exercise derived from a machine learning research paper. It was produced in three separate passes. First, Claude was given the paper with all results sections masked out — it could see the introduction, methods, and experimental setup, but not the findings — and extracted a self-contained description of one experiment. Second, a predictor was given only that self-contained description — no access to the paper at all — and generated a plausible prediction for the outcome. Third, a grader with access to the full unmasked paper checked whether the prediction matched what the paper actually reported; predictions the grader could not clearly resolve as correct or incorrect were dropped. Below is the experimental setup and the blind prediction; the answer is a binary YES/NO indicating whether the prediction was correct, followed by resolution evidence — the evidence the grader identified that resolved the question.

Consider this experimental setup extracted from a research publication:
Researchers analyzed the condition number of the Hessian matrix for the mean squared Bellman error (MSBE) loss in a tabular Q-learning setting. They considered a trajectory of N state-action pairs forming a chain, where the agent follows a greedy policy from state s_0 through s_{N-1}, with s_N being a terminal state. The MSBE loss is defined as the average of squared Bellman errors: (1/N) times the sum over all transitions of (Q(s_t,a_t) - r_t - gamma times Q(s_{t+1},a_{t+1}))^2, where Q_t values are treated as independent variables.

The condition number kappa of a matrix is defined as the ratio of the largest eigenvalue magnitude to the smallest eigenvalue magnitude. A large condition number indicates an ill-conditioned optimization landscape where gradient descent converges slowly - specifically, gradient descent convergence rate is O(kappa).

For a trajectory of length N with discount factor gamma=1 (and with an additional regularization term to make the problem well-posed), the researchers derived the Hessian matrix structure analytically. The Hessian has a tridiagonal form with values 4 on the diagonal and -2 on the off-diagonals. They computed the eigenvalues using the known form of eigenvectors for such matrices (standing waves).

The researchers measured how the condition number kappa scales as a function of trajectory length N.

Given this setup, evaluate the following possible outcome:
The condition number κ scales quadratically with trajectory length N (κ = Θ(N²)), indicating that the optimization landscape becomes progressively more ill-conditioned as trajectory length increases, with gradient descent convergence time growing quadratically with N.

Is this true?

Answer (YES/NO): YES